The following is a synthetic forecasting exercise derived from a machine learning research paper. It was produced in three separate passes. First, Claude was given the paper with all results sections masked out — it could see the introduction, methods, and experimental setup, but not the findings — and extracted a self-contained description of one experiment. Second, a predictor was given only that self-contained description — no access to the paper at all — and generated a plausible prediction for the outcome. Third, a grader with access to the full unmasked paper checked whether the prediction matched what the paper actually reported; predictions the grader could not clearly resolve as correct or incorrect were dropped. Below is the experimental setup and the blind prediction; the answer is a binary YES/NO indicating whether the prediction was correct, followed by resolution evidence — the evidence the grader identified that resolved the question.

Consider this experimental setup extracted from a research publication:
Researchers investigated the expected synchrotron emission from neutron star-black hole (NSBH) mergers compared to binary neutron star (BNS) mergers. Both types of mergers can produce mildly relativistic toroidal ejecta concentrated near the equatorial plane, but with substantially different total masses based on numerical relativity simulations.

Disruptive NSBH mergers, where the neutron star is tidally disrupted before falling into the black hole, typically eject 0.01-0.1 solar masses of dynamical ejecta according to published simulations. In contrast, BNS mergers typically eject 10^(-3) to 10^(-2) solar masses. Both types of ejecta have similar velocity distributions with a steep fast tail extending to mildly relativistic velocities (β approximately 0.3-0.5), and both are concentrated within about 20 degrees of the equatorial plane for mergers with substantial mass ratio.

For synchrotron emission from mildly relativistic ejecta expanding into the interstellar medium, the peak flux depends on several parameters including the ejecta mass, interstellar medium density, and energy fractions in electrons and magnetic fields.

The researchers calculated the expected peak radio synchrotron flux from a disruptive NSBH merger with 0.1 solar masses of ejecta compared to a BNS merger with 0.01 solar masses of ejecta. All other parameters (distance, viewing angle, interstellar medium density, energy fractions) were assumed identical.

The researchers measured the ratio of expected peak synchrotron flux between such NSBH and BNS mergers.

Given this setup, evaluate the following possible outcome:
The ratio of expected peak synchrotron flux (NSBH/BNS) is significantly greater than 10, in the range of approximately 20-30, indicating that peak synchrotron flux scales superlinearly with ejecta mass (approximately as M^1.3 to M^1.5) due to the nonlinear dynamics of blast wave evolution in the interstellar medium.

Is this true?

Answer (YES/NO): NO